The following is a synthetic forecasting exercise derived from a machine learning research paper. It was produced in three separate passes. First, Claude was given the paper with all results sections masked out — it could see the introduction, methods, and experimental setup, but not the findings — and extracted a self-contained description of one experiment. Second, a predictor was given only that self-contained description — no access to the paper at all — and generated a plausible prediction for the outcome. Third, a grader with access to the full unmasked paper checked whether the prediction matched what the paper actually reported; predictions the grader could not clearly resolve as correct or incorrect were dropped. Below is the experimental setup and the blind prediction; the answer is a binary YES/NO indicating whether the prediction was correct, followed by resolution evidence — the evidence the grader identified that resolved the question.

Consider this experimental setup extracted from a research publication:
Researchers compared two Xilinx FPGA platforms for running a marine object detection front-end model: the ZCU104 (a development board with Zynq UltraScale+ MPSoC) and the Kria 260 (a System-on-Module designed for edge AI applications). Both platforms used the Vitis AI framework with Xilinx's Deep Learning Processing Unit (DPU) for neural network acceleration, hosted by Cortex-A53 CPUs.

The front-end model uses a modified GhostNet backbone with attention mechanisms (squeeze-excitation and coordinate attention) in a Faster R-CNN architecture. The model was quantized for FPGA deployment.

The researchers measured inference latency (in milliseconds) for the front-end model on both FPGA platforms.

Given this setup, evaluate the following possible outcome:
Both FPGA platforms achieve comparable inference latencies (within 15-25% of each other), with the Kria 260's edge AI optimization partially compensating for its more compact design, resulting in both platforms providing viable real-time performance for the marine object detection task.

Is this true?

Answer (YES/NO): NO